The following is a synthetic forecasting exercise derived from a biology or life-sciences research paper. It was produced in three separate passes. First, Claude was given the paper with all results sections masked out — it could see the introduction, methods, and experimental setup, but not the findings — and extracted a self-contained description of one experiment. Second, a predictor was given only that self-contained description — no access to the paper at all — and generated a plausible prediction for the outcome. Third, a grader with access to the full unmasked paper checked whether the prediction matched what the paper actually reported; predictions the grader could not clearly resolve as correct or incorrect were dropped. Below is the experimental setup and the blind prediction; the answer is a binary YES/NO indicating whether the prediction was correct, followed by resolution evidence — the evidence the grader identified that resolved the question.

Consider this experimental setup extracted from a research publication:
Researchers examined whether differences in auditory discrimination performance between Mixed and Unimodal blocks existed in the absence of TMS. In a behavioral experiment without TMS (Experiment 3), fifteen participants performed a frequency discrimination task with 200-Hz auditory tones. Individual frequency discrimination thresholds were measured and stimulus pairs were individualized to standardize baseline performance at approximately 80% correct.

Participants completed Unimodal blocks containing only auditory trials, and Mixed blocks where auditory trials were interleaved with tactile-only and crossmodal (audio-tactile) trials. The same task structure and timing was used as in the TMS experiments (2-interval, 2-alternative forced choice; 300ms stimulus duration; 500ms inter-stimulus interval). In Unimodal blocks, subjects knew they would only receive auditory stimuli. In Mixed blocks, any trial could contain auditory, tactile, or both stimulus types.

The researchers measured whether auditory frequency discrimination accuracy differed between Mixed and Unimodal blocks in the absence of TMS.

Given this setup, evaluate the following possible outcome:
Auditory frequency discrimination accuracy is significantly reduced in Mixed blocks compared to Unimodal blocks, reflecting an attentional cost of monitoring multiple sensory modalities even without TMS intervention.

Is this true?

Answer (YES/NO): NO